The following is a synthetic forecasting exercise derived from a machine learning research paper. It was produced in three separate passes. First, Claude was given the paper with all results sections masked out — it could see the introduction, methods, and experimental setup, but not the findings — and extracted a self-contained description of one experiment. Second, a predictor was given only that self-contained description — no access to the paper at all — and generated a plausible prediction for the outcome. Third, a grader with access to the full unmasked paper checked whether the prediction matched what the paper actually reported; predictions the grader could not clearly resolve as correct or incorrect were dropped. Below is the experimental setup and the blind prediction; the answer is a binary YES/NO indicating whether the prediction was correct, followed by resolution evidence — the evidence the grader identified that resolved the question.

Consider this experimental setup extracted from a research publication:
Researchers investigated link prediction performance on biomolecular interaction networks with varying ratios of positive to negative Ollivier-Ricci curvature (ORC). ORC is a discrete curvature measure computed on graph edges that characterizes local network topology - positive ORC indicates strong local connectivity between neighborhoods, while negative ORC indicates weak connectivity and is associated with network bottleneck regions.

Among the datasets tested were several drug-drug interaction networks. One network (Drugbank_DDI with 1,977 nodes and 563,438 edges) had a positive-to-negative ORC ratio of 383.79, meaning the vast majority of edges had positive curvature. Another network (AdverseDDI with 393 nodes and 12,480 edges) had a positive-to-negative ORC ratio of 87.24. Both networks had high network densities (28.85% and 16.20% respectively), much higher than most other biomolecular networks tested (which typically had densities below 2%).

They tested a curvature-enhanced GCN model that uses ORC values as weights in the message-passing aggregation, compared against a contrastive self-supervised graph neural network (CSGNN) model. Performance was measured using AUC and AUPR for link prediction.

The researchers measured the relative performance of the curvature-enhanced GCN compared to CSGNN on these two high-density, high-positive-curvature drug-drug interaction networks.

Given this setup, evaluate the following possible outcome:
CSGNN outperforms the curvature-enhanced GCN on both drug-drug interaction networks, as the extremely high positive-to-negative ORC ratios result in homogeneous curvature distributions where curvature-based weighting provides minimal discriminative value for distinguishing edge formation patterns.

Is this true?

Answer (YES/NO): NO